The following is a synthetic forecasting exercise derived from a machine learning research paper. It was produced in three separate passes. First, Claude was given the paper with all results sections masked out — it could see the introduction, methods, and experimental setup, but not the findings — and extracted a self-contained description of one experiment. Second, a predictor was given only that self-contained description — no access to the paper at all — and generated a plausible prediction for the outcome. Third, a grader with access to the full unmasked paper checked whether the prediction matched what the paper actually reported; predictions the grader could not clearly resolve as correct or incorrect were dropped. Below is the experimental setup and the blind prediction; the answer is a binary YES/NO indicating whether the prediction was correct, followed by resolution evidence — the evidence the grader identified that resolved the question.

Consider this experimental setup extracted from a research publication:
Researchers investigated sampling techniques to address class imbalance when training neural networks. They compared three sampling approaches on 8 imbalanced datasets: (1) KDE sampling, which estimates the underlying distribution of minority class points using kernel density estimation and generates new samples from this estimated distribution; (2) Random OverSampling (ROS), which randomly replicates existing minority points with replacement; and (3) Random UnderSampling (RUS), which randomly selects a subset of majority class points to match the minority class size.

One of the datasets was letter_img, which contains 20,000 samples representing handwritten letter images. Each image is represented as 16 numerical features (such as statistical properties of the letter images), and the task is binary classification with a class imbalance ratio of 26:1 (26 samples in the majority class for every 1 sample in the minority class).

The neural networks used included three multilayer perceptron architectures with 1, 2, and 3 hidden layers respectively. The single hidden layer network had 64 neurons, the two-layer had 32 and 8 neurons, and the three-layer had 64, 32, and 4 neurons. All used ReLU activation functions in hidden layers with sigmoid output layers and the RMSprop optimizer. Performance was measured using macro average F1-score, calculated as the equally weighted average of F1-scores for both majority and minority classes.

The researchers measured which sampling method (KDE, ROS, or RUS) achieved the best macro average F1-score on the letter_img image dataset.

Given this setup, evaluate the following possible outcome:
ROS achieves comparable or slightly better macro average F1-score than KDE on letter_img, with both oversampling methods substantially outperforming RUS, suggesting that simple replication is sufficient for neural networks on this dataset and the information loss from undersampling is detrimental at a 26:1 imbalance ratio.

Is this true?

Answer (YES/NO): NO